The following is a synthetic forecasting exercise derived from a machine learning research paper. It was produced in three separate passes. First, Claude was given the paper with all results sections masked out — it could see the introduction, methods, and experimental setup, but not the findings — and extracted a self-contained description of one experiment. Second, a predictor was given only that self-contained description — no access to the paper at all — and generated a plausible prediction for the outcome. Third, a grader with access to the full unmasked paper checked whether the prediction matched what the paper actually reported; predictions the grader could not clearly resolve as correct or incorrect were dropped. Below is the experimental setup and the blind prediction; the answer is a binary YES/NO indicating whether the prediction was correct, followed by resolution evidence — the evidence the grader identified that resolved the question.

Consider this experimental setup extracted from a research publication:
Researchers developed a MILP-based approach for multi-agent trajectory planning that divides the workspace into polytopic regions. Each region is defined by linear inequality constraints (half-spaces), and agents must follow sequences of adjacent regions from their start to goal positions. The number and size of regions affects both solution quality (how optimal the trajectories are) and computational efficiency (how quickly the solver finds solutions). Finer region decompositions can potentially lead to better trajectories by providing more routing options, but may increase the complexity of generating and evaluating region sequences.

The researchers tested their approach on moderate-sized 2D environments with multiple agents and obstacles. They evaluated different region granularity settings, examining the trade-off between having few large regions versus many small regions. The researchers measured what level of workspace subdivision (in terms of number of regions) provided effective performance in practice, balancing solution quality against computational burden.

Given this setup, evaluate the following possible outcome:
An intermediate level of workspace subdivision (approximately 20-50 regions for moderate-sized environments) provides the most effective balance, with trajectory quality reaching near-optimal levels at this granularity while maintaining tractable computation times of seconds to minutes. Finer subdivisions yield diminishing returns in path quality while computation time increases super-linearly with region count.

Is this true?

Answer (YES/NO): NO